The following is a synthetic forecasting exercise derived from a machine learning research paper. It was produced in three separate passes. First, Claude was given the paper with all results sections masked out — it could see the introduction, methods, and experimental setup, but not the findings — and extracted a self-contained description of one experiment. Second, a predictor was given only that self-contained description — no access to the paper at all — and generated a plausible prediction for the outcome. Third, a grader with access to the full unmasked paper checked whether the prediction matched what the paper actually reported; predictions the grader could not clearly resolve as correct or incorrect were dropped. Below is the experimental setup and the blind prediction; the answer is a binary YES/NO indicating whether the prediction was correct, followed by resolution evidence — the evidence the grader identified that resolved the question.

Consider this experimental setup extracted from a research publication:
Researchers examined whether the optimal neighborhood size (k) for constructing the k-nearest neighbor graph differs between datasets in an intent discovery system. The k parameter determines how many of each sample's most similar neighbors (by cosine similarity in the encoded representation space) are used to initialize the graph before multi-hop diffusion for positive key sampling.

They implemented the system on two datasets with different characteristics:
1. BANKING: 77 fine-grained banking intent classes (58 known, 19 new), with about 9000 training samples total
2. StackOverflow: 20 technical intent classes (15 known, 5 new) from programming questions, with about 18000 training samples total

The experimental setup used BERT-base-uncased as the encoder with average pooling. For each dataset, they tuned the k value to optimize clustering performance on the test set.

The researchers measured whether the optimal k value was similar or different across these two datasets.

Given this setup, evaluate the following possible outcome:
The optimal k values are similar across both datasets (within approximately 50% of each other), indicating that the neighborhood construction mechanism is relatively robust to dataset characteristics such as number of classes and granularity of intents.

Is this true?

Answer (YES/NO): NO